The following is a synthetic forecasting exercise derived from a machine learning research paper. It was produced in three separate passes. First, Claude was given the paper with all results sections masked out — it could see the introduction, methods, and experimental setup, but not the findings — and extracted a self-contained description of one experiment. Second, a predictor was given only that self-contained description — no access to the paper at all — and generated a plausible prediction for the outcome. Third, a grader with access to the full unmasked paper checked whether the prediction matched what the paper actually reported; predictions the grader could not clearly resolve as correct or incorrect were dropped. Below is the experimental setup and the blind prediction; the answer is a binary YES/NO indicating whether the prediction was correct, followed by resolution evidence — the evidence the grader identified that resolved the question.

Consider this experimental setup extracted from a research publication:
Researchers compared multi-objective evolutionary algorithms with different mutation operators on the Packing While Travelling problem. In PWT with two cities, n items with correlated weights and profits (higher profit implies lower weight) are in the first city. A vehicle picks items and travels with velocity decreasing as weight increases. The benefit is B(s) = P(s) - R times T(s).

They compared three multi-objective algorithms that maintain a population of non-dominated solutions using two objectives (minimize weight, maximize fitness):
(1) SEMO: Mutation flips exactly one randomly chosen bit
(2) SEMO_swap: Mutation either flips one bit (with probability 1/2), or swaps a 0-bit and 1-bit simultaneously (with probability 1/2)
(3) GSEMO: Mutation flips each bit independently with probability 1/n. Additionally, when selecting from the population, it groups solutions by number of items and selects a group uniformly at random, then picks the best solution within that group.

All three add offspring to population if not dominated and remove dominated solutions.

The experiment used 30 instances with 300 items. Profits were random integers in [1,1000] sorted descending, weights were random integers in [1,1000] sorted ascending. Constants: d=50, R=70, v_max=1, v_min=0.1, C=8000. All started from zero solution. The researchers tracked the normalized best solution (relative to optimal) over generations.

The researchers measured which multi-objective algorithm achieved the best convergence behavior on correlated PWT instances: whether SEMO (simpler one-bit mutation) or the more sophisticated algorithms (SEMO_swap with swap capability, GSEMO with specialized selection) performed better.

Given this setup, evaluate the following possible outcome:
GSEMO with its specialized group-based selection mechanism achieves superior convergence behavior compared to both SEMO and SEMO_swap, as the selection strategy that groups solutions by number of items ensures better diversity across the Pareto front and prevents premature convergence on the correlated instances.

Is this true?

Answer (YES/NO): NO